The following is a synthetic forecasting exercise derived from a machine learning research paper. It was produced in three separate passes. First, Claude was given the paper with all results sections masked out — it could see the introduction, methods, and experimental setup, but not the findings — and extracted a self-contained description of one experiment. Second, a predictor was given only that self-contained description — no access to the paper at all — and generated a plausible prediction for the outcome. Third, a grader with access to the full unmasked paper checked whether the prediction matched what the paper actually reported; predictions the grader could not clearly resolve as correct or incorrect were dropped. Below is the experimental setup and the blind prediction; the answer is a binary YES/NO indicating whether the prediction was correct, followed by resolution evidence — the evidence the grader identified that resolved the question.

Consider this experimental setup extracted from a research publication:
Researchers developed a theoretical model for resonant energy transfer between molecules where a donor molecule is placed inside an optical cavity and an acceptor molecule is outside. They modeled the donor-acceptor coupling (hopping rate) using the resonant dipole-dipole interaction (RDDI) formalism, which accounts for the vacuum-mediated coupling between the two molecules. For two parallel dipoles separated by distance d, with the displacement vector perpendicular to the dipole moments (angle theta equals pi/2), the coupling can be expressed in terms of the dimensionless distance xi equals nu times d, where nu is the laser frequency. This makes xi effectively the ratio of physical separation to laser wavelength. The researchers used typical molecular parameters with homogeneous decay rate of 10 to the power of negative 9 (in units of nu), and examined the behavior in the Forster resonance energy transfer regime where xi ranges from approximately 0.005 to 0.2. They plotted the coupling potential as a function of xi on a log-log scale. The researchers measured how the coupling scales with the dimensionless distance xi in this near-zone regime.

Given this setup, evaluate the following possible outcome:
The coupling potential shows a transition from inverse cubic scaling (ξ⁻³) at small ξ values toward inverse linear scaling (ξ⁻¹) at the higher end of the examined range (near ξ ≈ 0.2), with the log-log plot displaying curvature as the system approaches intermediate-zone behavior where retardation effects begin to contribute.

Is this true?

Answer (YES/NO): NO